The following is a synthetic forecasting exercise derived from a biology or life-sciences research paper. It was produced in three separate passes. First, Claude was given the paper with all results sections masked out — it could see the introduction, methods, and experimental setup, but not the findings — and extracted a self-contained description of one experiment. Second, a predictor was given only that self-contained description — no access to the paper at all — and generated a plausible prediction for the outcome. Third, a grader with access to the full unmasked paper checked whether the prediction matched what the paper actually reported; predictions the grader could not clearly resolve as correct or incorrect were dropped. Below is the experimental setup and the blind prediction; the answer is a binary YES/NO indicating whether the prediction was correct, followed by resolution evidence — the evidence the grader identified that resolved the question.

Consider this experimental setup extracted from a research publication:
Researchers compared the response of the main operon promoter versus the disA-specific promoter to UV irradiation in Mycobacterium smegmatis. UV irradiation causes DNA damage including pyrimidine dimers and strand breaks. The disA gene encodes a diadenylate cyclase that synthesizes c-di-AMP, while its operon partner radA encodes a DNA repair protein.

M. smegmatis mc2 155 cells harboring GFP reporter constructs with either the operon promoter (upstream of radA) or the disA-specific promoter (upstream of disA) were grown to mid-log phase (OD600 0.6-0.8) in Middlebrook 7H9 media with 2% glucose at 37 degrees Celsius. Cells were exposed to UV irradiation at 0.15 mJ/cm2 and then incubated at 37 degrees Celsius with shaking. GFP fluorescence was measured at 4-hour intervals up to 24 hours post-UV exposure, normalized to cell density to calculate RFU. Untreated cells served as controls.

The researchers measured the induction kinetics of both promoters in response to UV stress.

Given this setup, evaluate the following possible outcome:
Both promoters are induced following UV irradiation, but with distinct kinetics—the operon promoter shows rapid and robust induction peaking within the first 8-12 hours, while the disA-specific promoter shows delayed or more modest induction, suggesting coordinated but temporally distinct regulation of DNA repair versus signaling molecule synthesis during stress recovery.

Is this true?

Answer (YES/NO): NO